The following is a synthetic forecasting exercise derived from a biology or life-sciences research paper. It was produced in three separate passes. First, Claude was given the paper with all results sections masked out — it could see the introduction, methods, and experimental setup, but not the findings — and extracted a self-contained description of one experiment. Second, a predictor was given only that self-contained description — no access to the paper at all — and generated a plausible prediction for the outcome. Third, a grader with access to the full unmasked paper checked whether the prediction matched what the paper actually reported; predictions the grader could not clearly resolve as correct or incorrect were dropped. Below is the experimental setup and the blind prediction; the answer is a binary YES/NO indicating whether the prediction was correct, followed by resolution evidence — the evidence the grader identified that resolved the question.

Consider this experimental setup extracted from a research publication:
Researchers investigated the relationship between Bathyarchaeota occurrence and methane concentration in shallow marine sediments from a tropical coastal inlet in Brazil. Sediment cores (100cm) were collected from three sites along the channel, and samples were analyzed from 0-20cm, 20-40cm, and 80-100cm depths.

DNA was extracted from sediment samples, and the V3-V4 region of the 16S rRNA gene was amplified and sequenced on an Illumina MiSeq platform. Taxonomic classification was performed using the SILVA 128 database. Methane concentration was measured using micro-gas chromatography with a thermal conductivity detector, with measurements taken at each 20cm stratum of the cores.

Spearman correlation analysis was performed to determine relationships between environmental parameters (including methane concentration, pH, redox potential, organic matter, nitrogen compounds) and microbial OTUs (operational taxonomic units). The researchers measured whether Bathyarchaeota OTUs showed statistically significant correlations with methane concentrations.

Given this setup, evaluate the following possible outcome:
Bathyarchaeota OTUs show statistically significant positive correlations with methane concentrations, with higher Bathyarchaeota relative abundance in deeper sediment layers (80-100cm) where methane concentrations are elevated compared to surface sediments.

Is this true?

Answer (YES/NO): YES